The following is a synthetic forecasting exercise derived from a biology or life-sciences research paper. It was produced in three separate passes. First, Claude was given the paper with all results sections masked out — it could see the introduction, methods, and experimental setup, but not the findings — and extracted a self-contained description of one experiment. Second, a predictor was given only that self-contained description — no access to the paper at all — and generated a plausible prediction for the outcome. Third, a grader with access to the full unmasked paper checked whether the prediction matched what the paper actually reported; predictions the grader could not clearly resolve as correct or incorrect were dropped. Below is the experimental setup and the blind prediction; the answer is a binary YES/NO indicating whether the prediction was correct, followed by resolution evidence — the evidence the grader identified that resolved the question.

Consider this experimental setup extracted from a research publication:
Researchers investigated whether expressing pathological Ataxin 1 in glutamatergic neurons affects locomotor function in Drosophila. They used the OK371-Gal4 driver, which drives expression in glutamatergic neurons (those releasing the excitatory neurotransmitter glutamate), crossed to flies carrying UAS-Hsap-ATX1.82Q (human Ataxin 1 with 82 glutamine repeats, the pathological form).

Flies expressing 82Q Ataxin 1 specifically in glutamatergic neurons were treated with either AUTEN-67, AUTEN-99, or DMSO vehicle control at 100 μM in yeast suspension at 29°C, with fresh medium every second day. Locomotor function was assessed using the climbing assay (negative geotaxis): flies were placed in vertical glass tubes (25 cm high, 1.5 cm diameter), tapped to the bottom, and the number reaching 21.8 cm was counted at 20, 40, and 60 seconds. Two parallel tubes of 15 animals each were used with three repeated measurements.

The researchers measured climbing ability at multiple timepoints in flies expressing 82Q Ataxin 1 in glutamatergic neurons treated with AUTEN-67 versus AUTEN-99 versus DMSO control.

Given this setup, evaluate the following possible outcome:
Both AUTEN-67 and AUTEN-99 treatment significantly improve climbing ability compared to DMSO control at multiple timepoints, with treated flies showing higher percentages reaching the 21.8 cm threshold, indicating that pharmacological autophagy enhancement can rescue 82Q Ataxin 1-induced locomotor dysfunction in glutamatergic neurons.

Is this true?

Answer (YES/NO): YES